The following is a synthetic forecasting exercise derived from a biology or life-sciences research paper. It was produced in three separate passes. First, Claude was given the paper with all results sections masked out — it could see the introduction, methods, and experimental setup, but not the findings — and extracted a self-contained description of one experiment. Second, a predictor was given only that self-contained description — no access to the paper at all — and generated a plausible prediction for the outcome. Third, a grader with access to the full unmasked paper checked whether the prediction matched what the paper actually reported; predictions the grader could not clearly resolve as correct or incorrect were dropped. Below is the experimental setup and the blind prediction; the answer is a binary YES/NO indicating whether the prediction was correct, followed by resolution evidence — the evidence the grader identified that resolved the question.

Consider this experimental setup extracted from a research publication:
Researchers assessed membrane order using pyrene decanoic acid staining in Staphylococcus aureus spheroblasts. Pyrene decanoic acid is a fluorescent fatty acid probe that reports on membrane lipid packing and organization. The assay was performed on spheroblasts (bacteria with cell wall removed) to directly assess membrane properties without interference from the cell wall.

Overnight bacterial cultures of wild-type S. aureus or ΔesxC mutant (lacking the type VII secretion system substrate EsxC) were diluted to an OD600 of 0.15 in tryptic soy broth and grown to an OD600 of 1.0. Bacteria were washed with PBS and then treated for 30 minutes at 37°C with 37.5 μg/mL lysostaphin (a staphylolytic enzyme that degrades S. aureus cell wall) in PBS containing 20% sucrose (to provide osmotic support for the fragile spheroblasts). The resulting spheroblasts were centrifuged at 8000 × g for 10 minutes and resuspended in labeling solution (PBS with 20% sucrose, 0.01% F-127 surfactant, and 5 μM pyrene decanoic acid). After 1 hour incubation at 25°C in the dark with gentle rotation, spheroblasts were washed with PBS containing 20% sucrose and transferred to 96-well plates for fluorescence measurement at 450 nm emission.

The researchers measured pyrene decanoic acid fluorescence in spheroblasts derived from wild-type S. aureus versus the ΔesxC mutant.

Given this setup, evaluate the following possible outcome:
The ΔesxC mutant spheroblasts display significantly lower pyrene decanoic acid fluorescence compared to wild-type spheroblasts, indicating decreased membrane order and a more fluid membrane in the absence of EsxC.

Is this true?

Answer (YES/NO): NO